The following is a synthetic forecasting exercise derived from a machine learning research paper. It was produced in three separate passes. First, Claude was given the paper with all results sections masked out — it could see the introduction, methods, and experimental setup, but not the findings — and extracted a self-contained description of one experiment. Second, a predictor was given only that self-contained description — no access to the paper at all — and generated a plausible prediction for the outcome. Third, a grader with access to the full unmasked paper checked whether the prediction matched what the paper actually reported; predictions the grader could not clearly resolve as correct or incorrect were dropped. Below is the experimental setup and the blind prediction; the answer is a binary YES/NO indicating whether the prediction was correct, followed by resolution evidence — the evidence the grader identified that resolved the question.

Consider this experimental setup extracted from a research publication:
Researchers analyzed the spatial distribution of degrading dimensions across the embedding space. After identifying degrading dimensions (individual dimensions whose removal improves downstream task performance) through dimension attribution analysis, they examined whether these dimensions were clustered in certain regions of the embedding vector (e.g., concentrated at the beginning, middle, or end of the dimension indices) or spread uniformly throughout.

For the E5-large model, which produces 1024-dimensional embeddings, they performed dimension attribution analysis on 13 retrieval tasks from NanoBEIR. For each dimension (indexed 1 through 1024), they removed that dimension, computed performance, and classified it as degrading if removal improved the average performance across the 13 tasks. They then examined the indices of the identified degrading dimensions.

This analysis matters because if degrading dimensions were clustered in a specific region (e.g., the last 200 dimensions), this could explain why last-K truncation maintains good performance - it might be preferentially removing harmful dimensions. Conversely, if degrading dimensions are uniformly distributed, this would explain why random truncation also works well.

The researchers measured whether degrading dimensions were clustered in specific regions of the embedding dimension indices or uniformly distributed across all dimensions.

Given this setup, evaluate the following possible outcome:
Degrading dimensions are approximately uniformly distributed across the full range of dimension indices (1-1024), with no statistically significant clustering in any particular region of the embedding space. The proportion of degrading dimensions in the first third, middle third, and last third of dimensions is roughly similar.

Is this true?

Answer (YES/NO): YES